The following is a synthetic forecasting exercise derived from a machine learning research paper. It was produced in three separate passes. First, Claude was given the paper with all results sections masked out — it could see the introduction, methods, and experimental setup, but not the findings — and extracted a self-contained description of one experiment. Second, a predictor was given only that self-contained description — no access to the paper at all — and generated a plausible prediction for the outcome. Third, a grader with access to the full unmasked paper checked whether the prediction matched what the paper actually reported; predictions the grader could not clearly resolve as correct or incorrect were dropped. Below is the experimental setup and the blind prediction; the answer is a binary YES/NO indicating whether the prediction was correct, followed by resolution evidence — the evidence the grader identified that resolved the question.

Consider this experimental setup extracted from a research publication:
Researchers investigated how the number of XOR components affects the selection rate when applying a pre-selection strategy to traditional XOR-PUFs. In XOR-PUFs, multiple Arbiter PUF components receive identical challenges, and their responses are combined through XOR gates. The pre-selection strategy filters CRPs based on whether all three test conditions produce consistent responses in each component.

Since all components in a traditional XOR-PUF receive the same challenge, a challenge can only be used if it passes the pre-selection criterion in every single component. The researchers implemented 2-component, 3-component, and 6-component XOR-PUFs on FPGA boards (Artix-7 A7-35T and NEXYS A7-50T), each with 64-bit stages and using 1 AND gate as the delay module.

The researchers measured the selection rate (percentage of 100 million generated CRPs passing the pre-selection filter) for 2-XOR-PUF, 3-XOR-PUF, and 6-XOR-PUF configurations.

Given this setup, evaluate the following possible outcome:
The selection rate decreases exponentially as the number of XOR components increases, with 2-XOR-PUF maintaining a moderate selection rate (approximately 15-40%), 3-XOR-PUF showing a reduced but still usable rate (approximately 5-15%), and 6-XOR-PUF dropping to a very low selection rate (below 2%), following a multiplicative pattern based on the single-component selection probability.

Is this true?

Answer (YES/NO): NO